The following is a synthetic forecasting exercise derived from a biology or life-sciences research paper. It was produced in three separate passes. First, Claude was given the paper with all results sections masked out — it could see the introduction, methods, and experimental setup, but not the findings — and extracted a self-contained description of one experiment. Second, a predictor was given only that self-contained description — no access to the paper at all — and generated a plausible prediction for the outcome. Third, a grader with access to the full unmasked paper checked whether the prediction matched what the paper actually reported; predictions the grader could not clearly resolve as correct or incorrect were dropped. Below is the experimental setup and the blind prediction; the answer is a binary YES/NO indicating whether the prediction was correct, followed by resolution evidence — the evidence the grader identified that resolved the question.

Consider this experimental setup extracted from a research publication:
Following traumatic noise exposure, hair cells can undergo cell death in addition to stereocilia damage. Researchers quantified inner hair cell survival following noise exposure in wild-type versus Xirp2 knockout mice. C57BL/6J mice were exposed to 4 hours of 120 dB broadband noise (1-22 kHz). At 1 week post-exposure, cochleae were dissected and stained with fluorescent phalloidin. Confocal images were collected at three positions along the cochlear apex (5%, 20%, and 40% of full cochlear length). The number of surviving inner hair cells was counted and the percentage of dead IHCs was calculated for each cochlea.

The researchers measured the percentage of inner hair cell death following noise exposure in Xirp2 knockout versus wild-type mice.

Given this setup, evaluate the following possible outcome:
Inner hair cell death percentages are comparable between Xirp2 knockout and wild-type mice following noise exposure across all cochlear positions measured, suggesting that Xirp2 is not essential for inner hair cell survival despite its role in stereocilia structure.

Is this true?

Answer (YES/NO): YES